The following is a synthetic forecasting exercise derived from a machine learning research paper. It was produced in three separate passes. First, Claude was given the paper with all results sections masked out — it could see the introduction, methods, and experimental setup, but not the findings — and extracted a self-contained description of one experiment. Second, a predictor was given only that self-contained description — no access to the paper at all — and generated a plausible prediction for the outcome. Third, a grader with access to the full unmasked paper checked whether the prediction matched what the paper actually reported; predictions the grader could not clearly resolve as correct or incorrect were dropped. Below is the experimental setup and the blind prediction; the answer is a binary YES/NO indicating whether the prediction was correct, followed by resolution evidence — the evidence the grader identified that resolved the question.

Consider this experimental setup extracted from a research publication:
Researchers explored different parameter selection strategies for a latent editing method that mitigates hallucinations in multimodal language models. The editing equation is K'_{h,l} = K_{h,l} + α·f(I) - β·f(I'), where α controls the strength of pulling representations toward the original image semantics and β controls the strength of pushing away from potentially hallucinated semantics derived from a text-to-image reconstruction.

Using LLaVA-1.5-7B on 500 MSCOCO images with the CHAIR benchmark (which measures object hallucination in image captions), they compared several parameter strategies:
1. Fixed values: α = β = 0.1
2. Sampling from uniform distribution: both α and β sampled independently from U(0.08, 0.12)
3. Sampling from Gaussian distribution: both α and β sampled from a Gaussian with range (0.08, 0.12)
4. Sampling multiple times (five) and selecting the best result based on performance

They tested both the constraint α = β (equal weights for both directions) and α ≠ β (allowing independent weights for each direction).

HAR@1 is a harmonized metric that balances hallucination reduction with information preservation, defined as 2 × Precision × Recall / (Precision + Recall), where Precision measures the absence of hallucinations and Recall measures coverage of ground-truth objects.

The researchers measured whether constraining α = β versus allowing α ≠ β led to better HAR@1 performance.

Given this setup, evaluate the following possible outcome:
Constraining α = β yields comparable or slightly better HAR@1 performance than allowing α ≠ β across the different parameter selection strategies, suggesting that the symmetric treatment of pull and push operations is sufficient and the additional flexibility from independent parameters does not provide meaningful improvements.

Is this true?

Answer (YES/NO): YES